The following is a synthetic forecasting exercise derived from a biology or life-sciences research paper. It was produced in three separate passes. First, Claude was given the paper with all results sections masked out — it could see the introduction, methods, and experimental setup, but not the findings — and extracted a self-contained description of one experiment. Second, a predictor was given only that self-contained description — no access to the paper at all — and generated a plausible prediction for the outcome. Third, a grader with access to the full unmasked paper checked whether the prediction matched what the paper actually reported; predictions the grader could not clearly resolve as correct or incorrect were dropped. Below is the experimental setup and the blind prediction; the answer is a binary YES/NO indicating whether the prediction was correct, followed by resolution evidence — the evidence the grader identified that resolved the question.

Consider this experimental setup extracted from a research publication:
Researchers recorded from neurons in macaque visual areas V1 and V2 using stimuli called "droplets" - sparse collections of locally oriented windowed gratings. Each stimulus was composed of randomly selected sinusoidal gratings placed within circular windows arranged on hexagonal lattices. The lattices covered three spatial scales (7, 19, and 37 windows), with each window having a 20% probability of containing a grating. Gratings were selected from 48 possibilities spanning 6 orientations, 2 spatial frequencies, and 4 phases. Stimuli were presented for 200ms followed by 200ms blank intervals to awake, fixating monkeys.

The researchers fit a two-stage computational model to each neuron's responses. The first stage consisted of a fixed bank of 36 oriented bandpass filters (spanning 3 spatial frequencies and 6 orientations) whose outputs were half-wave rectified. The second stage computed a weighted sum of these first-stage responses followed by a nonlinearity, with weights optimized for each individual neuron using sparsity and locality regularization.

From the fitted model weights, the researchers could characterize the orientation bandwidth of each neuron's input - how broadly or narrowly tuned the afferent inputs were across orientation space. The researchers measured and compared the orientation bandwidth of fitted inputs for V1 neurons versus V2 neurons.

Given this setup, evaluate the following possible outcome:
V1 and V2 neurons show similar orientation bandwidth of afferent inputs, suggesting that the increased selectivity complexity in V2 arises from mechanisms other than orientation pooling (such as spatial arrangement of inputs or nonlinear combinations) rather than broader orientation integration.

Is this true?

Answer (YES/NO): YES